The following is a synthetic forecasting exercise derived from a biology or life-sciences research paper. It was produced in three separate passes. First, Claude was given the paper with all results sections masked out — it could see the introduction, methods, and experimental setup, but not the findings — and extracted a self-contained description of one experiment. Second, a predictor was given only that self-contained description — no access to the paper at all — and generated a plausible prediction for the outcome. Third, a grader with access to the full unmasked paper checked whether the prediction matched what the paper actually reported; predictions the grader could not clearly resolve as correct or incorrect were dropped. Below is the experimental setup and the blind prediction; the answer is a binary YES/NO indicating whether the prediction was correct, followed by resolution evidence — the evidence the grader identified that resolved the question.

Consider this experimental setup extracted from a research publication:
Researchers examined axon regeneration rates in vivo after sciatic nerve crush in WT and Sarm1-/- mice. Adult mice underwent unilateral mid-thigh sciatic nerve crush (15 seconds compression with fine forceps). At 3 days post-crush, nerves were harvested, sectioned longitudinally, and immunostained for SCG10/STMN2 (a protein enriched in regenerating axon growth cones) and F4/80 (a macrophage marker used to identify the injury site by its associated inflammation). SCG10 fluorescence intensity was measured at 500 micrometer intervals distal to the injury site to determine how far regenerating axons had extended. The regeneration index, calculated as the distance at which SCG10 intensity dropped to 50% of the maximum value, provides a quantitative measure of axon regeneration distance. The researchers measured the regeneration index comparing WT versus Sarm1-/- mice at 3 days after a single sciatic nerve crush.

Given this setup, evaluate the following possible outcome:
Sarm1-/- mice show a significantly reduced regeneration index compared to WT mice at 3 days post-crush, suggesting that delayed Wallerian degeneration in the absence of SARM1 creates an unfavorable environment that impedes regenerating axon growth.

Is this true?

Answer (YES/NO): YES